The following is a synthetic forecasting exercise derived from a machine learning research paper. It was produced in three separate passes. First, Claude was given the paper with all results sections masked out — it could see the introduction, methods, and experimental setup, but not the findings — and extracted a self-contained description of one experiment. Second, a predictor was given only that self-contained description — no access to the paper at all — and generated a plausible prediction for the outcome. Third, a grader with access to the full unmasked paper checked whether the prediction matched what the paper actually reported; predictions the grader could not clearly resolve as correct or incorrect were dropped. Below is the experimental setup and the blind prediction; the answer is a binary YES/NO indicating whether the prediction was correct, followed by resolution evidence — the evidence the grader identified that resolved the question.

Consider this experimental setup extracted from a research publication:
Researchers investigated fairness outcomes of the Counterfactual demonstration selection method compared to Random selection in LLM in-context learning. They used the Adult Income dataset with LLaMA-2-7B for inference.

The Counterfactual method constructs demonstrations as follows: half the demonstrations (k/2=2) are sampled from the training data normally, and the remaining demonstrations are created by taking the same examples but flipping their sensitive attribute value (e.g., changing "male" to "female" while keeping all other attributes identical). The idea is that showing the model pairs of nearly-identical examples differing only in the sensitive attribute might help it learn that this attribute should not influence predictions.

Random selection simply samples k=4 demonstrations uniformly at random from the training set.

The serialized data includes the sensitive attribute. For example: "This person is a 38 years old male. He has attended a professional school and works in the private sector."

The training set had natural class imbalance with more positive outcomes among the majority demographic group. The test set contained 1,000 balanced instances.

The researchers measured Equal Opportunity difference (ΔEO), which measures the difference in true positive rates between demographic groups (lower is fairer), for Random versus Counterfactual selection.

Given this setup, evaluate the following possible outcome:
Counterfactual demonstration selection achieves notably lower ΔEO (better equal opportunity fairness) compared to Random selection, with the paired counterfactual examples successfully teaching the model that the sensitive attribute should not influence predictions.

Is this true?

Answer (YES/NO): NO